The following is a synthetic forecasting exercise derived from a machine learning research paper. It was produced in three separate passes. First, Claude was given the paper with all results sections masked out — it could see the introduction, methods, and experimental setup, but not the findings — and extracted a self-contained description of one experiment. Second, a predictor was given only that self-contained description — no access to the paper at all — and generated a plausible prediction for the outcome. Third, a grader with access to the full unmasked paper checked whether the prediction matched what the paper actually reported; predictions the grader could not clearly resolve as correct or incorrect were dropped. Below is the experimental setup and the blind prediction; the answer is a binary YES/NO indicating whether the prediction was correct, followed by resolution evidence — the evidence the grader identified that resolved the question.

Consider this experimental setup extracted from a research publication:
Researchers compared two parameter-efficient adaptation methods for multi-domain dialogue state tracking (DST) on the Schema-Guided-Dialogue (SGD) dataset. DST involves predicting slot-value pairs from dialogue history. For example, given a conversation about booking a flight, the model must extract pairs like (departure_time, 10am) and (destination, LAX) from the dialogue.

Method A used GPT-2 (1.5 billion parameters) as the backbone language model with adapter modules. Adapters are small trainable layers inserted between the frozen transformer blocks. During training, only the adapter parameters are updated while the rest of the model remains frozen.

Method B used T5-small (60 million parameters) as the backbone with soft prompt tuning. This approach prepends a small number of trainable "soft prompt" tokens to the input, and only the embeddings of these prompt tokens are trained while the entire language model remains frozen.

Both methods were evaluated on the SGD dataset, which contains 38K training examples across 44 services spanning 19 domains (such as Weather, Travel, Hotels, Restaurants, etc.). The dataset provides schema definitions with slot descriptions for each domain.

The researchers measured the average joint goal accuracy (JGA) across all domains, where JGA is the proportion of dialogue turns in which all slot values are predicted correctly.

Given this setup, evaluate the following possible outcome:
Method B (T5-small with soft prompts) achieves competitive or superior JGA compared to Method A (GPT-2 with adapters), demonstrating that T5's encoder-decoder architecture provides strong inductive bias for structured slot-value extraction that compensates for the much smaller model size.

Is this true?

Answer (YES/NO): YES